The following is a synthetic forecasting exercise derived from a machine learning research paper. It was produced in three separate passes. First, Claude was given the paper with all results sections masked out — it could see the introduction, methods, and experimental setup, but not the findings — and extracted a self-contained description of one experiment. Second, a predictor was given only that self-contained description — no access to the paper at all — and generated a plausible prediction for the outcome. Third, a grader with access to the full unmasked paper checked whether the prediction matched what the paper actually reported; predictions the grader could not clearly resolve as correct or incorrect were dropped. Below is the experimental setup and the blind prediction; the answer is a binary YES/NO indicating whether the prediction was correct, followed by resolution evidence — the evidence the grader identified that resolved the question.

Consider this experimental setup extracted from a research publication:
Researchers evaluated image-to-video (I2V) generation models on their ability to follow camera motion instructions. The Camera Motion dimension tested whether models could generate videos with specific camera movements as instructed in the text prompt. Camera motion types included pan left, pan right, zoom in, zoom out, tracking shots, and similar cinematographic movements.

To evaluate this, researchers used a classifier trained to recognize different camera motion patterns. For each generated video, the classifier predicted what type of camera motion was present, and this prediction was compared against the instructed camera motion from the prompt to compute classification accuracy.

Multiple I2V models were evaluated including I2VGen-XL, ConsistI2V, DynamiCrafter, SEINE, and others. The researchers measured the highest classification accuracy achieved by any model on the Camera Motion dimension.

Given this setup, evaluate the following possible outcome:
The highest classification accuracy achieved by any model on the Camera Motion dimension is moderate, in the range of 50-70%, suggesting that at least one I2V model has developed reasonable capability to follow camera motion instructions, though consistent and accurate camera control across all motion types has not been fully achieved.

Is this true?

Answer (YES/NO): NO